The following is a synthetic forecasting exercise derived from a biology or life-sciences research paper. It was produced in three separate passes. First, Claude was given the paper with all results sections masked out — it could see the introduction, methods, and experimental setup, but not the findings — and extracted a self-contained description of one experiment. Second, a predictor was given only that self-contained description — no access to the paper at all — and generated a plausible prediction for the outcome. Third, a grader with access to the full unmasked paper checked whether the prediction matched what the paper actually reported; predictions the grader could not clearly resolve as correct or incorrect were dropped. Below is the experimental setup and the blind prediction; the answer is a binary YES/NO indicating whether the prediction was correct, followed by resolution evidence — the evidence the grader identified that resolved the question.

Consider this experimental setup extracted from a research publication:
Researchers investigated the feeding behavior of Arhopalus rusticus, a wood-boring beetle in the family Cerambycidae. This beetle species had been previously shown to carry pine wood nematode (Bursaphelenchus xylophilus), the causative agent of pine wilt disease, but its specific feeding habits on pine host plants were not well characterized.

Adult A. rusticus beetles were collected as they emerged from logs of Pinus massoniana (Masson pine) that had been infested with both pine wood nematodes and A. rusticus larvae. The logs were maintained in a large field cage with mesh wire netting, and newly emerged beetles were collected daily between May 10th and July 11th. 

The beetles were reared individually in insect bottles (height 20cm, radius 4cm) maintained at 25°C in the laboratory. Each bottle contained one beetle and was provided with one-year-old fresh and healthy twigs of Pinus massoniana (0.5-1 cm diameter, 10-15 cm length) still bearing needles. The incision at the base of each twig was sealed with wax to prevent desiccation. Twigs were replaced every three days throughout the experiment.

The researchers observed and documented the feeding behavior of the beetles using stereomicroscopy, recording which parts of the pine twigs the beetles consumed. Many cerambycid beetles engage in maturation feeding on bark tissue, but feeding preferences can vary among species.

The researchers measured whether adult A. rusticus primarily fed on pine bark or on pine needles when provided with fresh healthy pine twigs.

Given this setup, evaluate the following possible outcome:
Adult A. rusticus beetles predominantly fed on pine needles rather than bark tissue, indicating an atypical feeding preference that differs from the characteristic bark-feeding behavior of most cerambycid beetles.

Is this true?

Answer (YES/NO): YES